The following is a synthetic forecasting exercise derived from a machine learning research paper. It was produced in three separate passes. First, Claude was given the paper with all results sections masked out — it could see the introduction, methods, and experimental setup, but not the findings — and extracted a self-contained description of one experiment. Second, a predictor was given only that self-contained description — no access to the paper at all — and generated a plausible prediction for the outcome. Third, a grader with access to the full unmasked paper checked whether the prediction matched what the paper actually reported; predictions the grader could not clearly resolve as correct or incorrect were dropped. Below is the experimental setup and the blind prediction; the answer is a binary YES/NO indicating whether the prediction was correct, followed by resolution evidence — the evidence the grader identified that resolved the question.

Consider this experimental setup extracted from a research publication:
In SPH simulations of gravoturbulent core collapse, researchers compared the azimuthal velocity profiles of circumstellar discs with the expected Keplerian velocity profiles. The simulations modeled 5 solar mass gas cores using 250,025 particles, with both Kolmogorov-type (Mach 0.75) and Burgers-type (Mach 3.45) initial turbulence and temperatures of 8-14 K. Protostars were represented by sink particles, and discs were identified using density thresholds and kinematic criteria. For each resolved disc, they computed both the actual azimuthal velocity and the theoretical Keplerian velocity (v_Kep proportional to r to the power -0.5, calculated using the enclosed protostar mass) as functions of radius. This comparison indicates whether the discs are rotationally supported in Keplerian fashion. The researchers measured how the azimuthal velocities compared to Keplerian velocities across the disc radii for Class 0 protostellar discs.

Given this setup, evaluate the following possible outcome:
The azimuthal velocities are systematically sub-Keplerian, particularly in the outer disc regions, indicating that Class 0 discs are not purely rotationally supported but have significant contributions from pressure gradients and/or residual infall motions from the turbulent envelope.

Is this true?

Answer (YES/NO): YES